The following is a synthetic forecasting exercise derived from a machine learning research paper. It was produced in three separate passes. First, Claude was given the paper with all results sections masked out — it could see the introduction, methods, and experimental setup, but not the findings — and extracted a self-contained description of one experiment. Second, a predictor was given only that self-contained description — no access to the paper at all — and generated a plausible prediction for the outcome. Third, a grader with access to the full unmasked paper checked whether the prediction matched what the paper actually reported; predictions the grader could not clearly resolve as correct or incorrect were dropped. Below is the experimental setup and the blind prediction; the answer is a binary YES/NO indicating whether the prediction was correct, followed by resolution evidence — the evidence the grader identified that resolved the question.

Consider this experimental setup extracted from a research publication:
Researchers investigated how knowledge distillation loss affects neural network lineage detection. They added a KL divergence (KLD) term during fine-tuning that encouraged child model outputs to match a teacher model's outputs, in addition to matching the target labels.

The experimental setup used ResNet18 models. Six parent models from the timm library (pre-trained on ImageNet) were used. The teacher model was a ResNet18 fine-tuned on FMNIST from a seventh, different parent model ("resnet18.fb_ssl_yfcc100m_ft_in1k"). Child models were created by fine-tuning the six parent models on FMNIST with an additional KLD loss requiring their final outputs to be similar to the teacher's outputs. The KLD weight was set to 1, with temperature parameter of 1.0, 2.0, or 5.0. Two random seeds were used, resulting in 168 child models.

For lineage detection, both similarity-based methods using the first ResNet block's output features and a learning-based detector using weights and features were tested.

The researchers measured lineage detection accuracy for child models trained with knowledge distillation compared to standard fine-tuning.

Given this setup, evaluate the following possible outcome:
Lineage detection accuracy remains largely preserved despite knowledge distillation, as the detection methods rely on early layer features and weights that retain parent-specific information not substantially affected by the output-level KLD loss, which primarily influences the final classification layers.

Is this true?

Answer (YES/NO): NO